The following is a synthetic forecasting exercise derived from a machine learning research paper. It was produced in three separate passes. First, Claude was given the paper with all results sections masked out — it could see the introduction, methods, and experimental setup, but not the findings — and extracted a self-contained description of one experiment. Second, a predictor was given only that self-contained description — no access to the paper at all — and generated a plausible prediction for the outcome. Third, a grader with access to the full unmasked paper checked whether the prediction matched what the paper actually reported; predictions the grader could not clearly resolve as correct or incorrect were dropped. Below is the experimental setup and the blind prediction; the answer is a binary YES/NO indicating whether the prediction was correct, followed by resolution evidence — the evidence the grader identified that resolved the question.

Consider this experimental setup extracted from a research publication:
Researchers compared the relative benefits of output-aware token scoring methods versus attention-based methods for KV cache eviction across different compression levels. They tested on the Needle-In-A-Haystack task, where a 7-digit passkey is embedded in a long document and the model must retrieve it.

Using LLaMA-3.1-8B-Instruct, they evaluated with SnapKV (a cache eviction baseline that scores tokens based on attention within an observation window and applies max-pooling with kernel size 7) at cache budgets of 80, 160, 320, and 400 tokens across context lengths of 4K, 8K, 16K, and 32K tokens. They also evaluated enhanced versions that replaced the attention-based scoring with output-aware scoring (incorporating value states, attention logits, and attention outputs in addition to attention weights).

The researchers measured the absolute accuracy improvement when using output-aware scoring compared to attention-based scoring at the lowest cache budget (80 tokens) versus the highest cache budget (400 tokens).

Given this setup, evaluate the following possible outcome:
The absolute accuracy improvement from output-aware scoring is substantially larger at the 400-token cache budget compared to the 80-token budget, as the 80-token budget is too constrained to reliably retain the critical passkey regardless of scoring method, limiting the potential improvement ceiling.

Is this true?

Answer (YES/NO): NO